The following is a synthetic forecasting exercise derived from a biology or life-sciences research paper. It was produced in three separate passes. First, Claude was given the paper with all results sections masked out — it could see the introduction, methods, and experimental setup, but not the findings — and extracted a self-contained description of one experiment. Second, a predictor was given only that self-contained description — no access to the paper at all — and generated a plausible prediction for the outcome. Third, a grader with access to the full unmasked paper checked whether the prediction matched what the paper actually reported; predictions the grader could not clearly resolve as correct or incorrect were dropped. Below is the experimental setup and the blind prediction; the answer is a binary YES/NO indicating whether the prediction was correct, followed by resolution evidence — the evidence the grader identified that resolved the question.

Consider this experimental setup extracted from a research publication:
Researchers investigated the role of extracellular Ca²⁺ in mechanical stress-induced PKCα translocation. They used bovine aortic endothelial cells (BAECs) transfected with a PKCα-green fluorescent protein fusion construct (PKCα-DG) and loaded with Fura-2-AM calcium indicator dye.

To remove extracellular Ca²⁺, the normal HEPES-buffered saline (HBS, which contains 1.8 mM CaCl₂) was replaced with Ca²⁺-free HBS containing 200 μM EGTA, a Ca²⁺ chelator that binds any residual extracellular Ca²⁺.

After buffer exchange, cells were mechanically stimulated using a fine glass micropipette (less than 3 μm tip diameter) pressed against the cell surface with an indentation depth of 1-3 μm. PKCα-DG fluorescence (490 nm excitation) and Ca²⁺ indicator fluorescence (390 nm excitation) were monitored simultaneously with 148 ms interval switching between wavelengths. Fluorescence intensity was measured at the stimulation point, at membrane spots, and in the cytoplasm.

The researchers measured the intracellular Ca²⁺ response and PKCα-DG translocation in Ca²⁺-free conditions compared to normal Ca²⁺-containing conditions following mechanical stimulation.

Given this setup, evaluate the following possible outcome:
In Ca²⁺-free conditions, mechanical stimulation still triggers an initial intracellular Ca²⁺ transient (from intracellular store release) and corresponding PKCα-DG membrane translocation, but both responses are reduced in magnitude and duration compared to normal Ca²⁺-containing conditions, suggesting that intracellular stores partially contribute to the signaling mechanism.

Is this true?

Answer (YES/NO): NO